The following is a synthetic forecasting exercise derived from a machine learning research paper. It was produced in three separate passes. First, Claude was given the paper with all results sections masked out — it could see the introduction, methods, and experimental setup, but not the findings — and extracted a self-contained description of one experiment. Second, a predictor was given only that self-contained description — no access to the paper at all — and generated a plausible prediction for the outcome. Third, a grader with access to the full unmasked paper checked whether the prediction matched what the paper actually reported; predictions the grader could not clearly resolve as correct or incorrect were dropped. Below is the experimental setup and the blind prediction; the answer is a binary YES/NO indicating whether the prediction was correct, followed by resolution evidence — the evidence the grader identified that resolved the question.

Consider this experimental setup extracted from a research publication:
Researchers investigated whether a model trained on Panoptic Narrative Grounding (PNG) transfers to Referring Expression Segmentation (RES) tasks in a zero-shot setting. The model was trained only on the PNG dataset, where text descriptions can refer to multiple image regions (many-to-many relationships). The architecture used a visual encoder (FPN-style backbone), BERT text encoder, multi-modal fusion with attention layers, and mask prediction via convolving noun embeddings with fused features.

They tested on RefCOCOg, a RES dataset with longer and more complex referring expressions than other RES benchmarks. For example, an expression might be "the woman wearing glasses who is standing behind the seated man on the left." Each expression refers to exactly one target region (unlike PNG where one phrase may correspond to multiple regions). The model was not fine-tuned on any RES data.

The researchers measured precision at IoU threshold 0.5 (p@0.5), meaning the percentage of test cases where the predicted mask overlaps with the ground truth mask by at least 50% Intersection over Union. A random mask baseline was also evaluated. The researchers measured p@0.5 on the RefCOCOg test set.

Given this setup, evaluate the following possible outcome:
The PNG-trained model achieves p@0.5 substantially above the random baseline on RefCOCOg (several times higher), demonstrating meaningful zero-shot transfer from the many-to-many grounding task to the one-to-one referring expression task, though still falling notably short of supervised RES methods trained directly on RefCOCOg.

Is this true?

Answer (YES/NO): YES